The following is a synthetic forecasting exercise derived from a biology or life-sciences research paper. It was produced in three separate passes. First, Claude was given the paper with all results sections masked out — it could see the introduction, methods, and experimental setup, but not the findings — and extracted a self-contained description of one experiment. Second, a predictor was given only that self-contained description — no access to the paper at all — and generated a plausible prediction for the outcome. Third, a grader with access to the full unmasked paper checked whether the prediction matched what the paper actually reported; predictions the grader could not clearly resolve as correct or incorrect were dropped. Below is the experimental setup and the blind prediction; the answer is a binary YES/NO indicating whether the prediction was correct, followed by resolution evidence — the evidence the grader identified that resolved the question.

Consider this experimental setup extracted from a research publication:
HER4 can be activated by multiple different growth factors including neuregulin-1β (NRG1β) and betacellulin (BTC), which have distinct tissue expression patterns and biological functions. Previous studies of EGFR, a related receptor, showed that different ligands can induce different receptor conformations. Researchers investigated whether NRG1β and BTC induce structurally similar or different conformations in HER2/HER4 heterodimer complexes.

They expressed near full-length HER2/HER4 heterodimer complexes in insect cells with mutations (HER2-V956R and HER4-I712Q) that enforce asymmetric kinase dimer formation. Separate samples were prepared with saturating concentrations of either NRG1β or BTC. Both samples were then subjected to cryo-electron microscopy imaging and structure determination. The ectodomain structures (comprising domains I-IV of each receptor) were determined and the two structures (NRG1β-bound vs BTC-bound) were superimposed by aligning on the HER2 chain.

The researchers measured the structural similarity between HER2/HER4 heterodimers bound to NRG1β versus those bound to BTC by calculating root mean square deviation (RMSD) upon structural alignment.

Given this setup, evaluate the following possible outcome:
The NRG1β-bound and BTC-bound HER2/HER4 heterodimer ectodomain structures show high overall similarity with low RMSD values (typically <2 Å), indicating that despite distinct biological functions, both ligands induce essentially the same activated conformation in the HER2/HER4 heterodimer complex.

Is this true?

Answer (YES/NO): YES